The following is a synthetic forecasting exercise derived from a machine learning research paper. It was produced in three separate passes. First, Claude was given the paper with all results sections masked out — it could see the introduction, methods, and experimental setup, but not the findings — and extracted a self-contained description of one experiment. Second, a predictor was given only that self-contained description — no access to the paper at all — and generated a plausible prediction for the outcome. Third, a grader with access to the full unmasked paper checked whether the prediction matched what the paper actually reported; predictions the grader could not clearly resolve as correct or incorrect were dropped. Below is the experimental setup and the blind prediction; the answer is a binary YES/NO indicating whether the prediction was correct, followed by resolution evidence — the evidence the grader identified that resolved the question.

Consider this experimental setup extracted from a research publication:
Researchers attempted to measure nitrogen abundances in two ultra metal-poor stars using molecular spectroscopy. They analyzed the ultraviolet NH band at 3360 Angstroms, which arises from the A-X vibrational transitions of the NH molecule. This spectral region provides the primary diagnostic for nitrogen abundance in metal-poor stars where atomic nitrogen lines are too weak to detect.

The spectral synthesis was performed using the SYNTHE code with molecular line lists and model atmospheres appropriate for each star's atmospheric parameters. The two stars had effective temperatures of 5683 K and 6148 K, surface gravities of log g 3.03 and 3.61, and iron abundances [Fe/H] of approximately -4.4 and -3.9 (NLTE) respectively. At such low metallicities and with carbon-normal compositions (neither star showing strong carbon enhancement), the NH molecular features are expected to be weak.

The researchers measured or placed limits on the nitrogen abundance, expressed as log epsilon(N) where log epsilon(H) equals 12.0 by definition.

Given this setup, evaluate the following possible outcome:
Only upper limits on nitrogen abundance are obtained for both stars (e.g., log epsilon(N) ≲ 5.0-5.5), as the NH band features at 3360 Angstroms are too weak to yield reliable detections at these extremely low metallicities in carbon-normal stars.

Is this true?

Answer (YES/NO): NO